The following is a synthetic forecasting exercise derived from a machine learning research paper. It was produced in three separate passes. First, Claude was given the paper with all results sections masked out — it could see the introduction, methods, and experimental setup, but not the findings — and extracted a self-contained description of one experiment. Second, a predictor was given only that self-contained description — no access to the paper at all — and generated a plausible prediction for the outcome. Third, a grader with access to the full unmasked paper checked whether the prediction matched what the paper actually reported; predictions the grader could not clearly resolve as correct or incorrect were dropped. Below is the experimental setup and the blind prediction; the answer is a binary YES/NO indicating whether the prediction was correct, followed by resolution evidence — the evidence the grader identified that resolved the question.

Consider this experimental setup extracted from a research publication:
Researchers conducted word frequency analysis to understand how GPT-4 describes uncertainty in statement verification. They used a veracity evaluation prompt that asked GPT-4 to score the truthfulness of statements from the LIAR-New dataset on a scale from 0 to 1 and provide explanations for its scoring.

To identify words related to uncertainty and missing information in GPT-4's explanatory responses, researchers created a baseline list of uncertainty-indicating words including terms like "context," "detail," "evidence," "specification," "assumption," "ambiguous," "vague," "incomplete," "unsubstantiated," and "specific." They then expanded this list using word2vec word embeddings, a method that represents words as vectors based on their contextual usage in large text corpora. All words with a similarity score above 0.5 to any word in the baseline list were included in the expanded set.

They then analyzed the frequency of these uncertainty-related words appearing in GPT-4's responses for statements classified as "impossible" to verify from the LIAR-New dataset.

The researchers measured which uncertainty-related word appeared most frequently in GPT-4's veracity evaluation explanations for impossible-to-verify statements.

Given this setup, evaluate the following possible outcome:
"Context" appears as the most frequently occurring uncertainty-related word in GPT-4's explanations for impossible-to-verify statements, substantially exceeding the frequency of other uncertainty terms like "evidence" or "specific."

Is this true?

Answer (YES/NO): NO